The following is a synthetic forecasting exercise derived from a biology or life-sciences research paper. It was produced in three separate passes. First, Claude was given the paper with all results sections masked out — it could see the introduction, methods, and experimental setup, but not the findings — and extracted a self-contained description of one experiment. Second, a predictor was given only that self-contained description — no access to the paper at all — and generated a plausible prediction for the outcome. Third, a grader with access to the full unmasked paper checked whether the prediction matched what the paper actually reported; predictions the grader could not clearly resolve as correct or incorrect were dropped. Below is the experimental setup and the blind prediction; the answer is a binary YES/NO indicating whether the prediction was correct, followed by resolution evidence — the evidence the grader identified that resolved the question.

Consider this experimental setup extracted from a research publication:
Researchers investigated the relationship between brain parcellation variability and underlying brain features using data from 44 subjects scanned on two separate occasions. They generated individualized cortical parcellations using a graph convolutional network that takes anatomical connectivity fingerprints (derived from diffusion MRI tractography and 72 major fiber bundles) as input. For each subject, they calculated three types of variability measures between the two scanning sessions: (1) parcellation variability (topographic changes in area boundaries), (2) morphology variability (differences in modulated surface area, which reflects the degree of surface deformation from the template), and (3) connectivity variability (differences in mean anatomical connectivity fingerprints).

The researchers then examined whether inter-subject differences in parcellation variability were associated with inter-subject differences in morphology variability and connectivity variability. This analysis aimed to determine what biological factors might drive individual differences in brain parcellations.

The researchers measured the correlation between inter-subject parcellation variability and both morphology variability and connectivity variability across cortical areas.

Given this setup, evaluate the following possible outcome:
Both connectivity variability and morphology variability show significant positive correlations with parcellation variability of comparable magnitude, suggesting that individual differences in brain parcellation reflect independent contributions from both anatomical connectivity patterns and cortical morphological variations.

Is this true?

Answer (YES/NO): NO